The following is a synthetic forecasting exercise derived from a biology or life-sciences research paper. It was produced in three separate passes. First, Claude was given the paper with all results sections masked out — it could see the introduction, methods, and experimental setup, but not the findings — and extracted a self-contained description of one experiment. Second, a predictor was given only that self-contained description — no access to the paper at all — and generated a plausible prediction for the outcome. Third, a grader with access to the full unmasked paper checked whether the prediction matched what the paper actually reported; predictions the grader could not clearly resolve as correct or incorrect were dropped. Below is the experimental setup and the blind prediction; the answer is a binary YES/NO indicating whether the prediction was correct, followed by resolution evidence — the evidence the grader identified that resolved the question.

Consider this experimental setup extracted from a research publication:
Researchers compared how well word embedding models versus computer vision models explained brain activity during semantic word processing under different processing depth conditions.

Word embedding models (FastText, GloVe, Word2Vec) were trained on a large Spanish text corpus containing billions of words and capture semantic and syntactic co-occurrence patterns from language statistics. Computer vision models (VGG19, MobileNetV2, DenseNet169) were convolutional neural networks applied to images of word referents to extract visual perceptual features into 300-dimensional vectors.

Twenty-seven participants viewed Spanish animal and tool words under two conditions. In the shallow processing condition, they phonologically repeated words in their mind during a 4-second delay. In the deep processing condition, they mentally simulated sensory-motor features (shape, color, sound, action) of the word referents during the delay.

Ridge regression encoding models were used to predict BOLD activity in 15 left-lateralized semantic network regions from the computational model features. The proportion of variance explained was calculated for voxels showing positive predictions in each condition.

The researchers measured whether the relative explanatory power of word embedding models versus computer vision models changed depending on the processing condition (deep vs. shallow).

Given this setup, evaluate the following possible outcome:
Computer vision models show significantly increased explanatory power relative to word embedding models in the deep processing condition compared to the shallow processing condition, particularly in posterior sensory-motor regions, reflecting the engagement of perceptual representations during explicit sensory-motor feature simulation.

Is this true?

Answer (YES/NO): NO